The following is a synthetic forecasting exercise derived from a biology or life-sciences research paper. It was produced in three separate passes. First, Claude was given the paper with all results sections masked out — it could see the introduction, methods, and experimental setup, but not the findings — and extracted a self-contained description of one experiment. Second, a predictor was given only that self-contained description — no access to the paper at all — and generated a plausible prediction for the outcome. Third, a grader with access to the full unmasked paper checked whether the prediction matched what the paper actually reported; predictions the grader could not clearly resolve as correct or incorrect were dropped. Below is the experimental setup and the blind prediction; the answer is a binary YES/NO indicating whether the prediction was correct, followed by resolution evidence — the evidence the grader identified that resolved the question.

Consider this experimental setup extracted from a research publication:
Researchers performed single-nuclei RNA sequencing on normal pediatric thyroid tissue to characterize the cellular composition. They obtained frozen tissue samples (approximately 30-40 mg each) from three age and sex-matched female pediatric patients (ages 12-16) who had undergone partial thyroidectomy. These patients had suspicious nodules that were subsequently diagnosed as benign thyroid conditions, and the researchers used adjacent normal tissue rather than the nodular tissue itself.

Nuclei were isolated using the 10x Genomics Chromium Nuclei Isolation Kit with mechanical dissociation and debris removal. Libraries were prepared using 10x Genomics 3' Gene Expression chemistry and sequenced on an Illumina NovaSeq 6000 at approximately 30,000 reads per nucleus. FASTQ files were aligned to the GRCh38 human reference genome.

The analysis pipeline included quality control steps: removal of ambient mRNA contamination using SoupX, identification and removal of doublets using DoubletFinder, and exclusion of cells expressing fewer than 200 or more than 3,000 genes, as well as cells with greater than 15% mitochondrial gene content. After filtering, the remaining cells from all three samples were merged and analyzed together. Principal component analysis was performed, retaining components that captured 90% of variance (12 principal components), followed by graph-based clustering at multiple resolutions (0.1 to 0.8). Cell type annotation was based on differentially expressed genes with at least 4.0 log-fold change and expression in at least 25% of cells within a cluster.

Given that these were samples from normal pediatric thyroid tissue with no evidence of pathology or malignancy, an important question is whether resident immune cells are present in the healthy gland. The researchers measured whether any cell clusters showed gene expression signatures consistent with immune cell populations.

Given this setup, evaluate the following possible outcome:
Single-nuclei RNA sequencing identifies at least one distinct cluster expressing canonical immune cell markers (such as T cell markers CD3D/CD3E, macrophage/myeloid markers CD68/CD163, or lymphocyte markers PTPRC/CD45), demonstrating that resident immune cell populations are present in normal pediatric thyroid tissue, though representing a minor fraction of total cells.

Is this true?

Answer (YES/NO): YES